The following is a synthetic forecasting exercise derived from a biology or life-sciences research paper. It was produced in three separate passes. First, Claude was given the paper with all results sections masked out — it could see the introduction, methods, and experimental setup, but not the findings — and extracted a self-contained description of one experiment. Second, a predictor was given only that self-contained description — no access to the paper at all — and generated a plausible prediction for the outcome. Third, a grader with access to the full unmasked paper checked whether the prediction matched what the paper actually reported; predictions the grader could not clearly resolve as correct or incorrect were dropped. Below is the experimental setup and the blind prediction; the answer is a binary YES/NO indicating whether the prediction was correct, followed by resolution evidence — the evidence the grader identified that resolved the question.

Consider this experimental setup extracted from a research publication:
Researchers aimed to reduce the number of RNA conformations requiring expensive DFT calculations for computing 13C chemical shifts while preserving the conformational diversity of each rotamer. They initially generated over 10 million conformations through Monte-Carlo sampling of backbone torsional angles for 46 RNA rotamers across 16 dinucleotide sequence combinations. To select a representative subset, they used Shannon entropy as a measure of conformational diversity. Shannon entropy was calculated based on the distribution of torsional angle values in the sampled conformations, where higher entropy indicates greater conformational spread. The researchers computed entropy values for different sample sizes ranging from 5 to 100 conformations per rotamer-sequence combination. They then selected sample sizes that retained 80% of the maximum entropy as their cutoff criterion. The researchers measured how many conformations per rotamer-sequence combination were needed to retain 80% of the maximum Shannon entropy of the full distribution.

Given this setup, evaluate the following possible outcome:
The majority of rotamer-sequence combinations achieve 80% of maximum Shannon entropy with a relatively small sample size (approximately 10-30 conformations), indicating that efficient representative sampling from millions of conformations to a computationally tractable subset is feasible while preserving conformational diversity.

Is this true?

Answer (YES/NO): NO